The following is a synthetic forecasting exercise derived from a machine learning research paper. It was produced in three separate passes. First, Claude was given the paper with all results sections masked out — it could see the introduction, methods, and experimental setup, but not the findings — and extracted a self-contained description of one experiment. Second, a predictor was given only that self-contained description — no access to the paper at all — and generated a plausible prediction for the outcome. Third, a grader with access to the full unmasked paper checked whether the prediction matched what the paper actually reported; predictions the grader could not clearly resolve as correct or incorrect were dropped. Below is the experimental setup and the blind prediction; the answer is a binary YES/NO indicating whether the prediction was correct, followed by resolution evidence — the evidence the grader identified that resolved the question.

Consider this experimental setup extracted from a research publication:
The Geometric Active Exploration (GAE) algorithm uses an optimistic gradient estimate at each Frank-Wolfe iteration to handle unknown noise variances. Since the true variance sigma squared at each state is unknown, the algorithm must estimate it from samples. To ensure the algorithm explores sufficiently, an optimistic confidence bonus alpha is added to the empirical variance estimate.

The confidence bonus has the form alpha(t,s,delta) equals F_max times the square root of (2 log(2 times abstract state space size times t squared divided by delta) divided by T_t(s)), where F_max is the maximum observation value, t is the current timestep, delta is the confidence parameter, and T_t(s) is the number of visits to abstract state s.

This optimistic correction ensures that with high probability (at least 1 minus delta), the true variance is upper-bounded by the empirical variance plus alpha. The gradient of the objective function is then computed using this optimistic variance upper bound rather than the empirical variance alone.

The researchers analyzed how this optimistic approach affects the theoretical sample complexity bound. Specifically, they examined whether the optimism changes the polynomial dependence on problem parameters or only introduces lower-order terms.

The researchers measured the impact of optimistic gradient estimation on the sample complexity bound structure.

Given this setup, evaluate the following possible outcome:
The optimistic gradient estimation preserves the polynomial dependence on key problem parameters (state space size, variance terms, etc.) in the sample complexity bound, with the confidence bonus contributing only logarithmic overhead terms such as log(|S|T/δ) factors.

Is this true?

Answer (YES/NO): YES